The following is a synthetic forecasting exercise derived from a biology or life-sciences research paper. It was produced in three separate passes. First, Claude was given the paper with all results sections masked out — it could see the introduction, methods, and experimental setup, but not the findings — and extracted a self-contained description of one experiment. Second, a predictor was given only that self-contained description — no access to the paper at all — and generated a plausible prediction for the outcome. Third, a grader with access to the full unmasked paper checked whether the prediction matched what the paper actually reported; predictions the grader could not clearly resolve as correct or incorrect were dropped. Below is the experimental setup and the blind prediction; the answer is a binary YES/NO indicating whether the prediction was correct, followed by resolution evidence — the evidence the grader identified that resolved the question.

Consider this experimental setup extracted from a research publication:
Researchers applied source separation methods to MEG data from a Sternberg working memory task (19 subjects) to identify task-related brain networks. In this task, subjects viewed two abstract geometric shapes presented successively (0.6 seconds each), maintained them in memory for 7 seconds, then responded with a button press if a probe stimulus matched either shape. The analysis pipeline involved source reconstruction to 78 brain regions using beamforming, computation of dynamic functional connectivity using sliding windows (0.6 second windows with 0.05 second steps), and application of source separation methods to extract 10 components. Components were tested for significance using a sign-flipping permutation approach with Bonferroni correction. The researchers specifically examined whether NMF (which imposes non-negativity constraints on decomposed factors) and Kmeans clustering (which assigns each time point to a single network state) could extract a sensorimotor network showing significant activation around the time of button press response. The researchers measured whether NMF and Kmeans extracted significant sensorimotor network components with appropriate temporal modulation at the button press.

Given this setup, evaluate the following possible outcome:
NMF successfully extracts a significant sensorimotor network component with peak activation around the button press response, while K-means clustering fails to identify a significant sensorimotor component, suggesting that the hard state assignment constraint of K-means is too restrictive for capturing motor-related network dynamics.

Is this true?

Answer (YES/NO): NO